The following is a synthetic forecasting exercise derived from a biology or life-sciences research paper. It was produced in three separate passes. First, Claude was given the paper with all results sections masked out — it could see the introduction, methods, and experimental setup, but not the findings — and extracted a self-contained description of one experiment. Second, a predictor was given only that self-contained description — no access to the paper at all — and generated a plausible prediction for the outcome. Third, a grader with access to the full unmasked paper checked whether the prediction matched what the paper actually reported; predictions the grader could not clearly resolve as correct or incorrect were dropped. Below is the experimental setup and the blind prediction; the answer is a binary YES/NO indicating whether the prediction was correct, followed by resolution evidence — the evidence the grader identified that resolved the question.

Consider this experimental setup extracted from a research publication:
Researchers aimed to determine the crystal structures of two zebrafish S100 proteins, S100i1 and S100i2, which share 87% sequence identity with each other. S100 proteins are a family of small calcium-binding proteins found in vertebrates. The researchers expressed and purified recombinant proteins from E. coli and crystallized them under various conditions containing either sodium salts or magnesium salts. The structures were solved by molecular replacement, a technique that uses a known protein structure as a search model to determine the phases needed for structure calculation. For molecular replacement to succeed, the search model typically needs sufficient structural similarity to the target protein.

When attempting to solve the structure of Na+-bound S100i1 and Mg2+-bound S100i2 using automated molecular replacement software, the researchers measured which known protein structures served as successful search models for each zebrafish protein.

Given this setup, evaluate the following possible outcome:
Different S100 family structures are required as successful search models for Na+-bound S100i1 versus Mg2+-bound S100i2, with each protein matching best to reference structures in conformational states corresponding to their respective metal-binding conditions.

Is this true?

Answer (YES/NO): NO